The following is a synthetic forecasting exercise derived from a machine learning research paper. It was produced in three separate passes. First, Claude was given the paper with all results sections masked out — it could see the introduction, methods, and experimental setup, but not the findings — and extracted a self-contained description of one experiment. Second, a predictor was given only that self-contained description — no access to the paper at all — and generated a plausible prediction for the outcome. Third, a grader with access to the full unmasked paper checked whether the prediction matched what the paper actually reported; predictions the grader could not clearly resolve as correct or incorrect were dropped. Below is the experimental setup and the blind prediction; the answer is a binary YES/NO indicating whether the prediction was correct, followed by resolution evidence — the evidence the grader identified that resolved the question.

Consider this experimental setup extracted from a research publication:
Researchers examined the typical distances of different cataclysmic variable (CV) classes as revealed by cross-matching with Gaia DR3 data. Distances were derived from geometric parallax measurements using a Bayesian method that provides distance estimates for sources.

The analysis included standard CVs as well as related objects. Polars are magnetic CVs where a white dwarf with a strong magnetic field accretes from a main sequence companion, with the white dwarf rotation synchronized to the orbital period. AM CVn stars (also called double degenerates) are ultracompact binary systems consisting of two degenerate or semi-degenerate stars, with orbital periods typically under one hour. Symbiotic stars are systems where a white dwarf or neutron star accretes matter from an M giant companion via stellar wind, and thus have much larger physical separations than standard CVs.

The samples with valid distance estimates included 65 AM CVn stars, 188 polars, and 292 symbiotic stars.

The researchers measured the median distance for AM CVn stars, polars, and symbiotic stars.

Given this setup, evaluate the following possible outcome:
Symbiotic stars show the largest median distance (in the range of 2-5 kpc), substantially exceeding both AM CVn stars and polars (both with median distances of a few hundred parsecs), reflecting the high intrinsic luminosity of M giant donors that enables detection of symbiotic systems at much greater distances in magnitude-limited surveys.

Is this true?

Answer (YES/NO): NO